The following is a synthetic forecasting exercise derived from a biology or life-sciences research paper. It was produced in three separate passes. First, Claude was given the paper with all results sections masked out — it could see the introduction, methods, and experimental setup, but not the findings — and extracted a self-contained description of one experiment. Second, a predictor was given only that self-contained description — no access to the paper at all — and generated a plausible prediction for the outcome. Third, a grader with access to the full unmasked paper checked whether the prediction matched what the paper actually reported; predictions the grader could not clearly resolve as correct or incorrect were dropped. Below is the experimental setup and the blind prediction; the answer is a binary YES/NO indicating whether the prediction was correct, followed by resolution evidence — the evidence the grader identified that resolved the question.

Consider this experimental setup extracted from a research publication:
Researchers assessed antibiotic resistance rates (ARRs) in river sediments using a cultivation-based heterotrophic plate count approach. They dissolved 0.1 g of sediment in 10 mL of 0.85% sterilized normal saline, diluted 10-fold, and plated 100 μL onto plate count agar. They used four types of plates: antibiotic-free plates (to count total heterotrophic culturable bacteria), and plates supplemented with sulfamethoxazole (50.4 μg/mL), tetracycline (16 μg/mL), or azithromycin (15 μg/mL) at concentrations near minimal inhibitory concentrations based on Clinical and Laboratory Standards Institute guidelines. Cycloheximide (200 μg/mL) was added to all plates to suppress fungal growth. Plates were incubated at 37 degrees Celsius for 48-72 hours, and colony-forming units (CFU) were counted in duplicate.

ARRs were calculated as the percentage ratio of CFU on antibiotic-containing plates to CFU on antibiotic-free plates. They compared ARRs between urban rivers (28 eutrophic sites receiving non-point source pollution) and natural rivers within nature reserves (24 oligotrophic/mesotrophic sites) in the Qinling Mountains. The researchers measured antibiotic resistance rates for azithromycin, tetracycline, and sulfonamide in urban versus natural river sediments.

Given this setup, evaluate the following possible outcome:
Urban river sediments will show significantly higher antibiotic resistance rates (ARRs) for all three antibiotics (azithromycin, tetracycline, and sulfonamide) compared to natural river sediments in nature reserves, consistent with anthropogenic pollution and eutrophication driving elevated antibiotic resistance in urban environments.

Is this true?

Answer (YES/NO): YES